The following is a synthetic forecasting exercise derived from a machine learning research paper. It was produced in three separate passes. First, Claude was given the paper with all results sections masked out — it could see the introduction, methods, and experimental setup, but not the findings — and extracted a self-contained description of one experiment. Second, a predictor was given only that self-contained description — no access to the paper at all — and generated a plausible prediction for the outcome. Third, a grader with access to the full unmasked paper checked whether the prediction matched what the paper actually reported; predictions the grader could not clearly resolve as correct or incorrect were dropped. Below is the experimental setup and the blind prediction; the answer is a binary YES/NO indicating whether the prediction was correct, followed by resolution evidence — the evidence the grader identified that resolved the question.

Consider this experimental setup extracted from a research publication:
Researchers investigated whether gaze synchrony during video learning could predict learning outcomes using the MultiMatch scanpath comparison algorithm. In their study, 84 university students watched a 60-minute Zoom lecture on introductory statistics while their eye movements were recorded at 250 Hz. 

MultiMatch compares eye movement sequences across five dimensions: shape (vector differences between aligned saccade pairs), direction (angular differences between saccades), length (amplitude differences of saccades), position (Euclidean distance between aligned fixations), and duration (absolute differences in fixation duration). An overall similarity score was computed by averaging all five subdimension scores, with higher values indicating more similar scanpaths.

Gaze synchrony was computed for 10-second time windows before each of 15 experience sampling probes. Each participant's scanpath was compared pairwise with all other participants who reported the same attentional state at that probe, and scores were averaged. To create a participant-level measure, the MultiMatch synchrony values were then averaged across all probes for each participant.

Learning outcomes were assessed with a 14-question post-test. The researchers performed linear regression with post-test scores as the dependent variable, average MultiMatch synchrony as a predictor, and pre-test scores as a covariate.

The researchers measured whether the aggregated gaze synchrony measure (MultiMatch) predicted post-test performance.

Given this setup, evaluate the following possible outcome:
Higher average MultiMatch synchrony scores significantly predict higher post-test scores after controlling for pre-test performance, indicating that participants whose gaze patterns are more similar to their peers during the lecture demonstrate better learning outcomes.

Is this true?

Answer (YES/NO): NO